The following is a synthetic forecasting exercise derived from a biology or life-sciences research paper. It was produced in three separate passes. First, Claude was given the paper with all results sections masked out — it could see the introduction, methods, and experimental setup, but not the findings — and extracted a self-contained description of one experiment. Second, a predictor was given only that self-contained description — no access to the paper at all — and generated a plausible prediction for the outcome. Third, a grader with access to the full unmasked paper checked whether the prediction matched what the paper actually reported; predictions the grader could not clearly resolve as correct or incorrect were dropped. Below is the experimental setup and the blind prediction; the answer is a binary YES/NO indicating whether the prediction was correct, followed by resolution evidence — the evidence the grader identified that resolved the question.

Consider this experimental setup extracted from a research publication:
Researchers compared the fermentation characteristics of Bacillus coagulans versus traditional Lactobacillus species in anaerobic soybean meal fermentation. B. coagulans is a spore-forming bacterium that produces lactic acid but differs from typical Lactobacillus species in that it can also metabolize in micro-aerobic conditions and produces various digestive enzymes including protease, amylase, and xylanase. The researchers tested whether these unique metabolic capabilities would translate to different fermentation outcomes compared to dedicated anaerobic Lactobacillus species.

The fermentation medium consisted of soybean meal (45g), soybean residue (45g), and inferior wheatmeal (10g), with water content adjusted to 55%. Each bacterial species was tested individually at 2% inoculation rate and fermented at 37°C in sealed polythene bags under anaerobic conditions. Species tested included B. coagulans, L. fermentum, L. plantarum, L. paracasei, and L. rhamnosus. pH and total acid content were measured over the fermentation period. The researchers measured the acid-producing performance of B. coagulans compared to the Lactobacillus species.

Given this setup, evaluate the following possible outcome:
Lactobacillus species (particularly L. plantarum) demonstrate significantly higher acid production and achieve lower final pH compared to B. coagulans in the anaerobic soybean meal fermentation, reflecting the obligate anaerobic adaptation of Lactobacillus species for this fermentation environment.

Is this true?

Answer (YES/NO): NO